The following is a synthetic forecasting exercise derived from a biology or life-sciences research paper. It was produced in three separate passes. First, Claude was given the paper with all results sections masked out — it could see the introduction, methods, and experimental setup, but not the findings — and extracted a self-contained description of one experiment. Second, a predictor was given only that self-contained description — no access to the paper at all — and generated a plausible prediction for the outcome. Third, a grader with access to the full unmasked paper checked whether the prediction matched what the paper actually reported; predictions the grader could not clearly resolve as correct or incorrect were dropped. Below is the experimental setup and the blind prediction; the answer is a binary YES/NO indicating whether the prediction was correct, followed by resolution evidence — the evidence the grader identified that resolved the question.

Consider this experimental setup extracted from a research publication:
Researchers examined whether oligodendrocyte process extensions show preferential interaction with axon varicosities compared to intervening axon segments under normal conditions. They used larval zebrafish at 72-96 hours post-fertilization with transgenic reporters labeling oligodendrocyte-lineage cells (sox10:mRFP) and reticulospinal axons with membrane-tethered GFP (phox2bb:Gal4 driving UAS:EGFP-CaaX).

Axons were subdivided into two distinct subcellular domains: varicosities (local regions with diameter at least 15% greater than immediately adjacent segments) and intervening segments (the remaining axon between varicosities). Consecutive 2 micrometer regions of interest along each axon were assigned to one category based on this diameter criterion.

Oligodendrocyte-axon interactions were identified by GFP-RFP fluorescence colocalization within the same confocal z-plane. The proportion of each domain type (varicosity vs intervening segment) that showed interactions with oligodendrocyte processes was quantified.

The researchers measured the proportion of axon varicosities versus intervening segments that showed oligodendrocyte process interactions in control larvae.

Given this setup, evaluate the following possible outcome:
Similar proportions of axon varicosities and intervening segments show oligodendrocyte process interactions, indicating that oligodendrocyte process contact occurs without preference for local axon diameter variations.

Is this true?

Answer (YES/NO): NO